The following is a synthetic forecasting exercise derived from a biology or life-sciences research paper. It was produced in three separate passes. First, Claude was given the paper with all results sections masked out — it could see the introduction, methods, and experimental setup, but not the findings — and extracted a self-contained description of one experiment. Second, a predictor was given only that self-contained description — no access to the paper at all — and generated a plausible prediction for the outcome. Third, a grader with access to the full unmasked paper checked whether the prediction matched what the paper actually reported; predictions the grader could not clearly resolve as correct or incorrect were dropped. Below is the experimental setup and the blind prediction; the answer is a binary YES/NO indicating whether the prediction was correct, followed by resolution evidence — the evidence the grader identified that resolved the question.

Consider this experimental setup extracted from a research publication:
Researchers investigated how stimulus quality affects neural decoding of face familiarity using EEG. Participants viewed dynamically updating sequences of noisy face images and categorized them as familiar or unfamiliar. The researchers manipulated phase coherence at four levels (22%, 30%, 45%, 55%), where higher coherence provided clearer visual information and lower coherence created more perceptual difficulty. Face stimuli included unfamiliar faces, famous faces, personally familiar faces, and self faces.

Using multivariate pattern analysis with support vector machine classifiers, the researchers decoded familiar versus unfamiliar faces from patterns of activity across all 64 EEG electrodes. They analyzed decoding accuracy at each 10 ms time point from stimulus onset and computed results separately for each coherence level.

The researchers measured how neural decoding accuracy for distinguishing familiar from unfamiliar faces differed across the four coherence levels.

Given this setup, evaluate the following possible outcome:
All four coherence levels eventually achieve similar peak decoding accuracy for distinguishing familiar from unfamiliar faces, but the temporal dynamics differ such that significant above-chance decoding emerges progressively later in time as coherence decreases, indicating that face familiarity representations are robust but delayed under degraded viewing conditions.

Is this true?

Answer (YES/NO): NO